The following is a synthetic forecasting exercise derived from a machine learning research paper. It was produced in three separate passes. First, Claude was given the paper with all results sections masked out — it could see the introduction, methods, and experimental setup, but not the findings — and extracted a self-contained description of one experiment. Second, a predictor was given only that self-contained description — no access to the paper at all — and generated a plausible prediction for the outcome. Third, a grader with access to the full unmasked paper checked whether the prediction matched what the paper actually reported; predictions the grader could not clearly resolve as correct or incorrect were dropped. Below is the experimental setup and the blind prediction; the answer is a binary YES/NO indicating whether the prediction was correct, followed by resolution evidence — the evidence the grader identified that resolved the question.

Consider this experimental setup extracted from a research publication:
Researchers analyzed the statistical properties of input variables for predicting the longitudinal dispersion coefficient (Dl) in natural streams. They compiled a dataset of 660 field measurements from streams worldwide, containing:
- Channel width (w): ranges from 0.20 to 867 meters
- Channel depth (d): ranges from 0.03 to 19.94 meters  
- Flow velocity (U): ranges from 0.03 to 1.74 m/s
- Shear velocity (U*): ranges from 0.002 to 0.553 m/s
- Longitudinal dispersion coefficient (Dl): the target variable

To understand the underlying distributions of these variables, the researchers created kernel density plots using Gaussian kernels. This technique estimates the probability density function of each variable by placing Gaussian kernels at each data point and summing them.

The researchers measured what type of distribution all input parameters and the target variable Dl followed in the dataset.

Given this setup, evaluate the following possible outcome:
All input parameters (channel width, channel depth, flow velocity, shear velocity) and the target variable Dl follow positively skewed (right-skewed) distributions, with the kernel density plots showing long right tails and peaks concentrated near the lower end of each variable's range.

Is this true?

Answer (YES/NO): NO